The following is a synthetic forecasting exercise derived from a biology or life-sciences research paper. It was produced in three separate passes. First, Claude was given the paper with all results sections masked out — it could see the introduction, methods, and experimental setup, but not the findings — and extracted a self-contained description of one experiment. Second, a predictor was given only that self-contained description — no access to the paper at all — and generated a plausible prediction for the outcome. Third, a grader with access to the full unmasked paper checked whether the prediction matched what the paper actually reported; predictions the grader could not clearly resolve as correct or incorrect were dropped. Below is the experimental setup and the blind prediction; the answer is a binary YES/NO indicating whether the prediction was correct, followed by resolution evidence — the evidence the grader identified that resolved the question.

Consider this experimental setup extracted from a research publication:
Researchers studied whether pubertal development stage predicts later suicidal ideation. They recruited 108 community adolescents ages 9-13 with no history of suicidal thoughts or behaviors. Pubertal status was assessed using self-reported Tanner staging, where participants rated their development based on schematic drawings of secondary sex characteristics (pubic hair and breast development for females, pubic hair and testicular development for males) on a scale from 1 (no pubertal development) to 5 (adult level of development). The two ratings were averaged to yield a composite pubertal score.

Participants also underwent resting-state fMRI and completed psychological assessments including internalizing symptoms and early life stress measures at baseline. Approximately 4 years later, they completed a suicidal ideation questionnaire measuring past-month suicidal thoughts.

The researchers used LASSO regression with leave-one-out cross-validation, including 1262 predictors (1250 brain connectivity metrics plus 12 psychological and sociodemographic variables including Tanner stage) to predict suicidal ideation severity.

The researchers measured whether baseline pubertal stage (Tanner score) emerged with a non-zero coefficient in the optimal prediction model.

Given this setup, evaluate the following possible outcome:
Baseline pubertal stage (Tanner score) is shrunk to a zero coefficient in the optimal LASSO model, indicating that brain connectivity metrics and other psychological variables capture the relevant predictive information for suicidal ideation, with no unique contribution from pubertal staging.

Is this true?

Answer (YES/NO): YES